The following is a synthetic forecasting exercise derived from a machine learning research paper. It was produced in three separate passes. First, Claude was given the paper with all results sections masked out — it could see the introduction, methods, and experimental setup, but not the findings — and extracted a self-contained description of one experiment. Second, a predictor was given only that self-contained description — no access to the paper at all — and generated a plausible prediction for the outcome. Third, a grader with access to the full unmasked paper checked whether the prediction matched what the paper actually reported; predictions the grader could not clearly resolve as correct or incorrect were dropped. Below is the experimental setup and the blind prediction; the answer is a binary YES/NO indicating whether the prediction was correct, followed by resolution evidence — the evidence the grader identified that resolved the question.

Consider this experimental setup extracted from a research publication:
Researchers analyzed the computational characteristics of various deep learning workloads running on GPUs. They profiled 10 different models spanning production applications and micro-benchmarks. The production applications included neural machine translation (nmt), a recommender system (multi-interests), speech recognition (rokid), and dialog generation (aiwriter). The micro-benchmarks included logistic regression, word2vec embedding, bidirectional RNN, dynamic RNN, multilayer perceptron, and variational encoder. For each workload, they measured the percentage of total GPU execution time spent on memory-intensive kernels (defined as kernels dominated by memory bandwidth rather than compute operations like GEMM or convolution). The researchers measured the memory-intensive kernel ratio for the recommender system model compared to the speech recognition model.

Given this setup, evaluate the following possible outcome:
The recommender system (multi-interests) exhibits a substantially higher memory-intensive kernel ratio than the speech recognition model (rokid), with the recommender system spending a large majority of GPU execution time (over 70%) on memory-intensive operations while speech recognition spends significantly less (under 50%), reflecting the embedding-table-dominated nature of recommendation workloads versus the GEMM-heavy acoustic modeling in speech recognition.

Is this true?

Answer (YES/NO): YES